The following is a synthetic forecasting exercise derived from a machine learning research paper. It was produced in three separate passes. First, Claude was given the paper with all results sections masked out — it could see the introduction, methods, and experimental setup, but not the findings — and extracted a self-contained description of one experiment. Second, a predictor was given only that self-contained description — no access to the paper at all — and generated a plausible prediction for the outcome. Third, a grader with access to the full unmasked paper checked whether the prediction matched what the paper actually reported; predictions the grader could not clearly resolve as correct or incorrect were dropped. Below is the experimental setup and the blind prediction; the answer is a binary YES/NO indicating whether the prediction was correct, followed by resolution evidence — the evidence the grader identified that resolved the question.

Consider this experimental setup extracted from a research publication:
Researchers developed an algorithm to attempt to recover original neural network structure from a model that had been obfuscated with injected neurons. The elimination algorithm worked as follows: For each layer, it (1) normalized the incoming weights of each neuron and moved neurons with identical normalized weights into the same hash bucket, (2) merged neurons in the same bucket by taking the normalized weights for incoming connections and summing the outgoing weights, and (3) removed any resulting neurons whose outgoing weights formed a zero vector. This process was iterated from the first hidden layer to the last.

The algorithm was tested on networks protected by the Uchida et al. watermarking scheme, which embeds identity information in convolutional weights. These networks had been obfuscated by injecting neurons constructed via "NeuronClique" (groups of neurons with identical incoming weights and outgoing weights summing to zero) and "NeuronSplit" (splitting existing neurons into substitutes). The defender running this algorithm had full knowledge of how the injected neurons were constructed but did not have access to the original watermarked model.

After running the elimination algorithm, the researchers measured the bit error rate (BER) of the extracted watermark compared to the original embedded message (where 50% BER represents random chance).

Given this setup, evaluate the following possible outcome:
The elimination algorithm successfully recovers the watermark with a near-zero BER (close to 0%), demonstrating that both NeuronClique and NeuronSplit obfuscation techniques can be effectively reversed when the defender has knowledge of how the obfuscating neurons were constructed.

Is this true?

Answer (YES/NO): NO